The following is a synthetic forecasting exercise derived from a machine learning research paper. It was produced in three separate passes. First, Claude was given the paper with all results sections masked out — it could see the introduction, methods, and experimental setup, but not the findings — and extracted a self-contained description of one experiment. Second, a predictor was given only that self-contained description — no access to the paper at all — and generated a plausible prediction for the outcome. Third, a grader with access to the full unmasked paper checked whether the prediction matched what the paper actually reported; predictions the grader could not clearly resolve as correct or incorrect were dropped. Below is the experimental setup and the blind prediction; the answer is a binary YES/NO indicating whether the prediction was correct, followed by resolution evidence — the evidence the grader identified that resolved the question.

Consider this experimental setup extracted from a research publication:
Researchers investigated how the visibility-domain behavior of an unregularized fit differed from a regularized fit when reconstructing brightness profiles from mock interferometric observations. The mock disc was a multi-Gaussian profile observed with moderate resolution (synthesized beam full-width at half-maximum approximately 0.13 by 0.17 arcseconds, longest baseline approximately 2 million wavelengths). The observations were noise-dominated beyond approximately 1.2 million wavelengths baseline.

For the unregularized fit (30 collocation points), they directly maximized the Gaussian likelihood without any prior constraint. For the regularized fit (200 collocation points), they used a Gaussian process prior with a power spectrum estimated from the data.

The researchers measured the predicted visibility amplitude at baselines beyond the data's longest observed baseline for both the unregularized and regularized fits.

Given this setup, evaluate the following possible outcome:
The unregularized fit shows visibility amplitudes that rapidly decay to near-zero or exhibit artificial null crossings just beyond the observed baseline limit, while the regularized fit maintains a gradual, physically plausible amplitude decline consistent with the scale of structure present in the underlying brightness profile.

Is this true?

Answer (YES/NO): NO